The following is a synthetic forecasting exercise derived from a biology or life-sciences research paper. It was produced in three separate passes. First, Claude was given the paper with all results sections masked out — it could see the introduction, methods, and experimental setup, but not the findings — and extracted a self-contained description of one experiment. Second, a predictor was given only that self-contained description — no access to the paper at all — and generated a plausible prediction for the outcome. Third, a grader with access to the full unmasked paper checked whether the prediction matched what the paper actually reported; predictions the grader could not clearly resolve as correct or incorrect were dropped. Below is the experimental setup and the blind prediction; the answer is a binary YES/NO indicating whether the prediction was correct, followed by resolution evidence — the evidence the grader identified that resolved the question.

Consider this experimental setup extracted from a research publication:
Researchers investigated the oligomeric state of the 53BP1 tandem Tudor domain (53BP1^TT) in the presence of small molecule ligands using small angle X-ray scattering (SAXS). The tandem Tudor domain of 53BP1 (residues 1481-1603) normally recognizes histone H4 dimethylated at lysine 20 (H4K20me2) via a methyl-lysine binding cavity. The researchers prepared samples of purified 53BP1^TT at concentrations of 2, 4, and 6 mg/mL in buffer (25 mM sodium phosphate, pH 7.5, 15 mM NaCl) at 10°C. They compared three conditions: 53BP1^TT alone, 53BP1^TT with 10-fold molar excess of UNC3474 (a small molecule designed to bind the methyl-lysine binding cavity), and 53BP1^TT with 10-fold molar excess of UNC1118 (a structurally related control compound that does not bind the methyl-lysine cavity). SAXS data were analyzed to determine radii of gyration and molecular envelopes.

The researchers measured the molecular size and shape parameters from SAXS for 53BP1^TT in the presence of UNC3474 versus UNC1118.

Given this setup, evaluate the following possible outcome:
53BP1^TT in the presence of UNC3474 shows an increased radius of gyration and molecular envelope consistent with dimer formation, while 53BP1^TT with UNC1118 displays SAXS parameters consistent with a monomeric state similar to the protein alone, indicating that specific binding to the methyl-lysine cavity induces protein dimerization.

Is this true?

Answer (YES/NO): NO